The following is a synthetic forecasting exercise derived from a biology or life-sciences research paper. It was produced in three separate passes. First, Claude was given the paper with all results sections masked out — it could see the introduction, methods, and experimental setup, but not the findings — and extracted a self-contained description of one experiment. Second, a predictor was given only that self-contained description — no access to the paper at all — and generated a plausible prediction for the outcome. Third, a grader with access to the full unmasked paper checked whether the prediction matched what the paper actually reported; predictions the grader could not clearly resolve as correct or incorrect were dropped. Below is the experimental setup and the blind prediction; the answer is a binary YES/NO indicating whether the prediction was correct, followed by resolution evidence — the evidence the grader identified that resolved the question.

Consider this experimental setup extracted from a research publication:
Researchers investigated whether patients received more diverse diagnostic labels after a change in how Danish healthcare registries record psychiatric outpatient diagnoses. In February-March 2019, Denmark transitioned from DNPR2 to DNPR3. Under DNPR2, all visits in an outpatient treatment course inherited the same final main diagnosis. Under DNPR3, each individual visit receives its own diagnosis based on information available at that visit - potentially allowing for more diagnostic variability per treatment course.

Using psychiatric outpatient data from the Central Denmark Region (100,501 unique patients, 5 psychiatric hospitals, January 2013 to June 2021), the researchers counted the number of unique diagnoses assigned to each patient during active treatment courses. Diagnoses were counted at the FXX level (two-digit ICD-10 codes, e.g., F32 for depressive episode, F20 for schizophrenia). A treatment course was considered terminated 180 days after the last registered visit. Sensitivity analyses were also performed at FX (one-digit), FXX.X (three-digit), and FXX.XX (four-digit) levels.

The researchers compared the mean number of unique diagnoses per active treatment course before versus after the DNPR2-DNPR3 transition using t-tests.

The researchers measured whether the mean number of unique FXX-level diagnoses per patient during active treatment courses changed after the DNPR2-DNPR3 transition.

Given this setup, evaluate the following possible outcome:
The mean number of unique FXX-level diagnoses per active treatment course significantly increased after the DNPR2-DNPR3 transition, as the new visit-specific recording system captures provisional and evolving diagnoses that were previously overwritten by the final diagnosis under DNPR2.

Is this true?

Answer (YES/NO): NO